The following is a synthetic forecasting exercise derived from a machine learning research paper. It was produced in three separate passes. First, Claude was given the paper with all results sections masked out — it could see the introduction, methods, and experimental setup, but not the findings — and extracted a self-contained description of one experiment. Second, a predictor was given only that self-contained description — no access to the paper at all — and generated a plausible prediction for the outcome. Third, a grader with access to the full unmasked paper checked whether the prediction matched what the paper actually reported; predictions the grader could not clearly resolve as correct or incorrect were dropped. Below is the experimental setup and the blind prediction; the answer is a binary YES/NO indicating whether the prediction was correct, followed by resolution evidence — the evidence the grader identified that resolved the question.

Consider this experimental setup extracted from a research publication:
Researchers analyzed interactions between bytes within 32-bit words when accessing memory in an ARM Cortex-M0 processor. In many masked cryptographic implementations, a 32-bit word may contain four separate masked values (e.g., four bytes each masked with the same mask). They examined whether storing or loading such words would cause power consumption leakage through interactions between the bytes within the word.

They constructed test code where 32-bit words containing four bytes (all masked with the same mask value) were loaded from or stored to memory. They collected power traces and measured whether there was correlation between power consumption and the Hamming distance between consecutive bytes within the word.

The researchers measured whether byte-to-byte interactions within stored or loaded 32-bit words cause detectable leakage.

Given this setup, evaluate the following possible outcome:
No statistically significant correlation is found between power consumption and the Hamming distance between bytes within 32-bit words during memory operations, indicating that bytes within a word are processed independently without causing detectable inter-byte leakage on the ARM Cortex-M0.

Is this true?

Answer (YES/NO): NO